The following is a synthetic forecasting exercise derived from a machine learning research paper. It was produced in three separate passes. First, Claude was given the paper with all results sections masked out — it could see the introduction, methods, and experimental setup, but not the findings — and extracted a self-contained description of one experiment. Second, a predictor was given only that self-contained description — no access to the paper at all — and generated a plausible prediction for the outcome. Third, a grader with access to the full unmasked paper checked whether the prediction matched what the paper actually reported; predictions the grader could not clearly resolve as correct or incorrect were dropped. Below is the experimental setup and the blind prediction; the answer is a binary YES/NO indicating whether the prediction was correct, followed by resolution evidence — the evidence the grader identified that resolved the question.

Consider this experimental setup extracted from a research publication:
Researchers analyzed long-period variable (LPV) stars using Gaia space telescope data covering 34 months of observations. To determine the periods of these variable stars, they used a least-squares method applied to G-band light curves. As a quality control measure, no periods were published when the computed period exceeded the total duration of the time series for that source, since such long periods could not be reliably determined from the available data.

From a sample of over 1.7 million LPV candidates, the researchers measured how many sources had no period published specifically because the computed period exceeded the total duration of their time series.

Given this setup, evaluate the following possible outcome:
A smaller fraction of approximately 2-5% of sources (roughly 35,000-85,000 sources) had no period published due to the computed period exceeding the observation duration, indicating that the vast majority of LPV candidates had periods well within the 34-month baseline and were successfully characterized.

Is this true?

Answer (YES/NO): NO